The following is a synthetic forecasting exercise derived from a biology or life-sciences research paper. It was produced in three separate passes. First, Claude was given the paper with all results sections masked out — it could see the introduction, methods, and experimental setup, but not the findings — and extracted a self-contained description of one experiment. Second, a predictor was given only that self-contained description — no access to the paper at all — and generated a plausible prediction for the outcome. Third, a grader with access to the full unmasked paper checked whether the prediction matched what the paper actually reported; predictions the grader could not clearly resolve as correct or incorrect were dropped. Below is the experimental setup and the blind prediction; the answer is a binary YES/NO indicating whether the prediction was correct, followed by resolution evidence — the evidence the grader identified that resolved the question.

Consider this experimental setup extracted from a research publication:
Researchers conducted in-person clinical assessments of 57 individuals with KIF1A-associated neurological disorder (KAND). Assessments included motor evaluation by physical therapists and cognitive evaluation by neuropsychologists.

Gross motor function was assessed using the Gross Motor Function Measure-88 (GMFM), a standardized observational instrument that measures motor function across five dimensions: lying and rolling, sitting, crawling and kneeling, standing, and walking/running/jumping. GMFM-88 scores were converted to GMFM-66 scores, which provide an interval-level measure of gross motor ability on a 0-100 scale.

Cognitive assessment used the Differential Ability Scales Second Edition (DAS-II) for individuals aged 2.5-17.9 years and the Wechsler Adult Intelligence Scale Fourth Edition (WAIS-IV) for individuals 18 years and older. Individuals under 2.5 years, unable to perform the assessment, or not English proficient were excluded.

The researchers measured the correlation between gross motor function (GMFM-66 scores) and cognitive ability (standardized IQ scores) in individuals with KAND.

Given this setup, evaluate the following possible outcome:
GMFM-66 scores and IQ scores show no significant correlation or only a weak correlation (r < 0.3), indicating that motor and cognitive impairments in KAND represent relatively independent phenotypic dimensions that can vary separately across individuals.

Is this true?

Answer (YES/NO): NO